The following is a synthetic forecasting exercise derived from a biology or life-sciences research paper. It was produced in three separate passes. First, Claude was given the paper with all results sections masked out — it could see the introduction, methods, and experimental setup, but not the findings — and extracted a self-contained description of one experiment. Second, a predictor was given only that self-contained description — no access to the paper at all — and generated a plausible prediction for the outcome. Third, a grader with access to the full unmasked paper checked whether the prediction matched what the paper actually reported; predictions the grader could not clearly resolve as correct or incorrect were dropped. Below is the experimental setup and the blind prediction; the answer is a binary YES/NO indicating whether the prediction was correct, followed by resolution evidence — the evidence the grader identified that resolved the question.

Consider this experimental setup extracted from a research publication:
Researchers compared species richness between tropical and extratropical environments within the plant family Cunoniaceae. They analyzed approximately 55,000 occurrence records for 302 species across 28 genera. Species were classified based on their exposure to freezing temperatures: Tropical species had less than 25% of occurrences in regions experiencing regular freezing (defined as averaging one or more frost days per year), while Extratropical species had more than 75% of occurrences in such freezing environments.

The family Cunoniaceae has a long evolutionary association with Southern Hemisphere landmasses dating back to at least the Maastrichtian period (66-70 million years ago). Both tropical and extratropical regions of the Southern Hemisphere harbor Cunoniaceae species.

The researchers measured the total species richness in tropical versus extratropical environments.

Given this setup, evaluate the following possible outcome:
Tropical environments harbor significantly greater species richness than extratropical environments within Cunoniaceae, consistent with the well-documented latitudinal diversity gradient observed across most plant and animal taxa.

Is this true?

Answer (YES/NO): YES